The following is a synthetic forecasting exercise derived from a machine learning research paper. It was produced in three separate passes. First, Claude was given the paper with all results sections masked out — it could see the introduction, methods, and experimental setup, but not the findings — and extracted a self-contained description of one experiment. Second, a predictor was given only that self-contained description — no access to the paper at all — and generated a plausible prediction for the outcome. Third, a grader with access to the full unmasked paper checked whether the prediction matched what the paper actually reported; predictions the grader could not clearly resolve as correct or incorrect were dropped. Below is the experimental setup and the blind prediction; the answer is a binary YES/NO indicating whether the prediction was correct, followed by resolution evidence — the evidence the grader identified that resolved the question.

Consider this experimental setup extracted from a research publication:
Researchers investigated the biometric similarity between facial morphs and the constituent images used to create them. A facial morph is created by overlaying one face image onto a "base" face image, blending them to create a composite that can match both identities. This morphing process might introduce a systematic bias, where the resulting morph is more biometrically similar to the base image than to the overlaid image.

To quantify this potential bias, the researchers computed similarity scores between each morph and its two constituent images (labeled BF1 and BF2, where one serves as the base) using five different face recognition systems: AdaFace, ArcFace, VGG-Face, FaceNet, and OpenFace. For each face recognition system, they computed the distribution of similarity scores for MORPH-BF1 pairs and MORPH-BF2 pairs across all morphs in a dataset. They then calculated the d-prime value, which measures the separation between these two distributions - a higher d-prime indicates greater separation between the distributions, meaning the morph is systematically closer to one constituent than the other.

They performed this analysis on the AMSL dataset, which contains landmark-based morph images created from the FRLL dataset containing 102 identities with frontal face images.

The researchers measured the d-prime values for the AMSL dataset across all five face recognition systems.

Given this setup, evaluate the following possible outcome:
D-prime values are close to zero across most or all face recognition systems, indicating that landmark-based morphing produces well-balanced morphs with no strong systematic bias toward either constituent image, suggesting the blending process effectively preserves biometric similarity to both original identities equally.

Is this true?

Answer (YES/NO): NO